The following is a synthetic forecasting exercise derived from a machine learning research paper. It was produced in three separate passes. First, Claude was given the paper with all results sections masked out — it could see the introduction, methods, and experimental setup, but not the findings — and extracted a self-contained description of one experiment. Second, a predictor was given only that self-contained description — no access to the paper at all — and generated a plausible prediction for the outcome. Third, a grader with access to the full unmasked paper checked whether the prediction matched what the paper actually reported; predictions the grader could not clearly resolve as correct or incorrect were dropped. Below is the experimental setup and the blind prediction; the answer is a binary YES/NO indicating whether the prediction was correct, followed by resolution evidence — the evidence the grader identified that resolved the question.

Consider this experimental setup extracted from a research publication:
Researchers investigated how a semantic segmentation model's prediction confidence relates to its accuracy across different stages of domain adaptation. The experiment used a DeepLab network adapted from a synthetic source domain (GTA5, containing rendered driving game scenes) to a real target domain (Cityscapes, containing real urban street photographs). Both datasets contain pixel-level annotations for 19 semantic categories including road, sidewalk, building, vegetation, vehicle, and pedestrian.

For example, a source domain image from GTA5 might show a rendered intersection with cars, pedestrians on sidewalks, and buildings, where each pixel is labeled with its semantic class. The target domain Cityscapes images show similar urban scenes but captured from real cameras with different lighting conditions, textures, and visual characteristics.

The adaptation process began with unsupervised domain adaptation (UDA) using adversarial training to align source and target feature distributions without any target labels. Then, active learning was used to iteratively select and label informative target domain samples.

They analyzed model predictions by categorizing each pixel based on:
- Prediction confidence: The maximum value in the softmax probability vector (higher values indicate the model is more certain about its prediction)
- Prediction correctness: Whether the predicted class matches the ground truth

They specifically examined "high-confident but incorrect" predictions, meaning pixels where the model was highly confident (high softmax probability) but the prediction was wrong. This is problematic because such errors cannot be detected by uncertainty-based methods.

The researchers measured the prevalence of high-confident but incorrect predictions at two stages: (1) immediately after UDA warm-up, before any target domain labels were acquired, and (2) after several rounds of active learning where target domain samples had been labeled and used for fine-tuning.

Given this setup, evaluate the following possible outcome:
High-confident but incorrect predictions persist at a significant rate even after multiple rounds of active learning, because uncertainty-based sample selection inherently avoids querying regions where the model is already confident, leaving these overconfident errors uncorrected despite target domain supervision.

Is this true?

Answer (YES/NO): NO